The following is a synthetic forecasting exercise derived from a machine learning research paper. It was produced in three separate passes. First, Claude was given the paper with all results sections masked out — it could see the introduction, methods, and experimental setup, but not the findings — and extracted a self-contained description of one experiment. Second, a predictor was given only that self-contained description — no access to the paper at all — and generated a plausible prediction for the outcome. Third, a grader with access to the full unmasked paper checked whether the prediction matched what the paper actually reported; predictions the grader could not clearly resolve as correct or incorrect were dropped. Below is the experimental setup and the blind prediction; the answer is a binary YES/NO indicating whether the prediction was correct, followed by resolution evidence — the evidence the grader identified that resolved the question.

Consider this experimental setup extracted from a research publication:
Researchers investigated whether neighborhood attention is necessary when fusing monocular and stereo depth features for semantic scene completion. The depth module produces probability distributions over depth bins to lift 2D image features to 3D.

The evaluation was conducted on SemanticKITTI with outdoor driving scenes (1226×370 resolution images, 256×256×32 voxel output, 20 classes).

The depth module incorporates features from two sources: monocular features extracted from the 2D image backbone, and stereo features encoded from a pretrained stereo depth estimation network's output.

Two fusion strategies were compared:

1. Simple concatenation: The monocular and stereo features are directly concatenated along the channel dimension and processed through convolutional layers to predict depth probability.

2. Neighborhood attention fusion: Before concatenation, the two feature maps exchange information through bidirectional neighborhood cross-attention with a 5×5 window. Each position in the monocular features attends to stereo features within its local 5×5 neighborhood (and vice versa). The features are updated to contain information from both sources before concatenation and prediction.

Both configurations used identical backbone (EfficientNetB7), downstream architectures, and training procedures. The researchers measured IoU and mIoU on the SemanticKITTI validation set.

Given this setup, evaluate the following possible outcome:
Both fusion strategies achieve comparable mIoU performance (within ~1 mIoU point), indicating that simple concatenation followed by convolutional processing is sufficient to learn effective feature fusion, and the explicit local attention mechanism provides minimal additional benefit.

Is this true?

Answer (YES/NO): YES